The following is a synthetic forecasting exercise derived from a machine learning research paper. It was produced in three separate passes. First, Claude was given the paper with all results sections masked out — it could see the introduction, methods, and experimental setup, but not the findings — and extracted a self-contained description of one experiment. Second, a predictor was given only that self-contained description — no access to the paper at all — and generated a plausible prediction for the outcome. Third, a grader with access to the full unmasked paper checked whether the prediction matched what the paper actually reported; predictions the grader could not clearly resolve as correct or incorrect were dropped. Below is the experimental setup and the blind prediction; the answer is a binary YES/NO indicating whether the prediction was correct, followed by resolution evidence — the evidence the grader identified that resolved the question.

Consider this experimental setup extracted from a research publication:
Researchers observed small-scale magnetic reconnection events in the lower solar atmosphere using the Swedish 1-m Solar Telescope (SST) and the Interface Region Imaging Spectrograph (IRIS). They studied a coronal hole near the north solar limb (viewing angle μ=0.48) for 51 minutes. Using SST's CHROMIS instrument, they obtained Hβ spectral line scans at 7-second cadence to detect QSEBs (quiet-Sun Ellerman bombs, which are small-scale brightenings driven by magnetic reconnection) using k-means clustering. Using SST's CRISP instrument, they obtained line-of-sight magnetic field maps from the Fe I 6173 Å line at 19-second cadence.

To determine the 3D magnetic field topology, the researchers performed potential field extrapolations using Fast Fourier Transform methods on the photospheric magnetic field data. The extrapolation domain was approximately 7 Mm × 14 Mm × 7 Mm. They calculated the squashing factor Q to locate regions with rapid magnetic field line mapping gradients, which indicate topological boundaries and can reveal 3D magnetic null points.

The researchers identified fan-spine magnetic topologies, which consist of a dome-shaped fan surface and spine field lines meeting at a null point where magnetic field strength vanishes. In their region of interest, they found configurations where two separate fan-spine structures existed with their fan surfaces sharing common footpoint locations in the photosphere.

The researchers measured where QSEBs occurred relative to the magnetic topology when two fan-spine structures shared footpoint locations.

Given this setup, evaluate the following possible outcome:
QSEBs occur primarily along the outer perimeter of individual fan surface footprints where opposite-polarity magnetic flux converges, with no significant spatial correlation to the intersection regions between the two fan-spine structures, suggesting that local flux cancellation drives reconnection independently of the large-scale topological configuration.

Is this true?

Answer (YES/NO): NO